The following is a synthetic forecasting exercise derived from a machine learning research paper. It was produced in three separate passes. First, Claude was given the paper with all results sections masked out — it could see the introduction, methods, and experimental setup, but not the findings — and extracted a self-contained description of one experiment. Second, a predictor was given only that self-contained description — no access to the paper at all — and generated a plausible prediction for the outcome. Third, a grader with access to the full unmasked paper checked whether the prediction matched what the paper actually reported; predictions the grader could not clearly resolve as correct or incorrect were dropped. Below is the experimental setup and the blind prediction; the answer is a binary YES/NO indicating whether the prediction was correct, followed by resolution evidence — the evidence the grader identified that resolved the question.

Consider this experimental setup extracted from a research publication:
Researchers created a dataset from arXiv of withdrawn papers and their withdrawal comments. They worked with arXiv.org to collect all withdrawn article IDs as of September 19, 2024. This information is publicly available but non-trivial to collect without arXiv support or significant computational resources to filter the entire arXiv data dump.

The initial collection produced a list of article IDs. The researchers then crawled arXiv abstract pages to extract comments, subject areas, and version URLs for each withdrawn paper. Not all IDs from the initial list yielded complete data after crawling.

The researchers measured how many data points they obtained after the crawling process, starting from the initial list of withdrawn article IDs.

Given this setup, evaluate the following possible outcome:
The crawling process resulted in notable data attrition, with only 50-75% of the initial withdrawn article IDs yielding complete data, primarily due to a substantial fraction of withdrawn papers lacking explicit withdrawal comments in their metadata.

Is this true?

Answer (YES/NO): NO